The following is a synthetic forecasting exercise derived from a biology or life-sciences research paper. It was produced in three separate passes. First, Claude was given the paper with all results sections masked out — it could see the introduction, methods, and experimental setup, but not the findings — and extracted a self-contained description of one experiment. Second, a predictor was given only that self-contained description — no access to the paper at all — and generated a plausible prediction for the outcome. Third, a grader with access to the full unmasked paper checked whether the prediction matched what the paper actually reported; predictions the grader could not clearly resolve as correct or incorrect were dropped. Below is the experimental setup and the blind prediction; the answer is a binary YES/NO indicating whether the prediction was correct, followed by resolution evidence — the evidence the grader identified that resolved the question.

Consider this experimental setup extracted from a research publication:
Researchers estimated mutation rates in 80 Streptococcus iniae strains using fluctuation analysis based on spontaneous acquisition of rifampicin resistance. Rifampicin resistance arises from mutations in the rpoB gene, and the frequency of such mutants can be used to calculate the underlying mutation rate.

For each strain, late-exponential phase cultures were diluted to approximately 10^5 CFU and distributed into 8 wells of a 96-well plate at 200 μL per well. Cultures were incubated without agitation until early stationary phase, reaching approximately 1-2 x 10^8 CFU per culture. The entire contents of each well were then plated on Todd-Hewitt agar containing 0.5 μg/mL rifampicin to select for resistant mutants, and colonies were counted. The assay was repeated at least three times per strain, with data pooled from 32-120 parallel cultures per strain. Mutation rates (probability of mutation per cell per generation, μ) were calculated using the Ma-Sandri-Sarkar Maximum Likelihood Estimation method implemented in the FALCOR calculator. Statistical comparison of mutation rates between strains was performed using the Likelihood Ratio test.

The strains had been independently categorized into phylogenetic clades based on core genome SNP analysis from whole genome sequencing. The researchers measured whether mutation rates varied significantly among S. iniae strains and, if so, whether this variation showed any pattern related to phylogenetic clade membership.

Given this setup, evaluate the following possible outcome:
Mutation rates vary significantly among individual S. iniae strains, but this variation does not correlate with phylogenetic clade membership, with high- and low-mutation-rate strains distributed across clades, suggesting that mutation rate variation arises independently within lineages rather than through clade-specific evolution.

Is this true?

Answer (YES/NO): NO